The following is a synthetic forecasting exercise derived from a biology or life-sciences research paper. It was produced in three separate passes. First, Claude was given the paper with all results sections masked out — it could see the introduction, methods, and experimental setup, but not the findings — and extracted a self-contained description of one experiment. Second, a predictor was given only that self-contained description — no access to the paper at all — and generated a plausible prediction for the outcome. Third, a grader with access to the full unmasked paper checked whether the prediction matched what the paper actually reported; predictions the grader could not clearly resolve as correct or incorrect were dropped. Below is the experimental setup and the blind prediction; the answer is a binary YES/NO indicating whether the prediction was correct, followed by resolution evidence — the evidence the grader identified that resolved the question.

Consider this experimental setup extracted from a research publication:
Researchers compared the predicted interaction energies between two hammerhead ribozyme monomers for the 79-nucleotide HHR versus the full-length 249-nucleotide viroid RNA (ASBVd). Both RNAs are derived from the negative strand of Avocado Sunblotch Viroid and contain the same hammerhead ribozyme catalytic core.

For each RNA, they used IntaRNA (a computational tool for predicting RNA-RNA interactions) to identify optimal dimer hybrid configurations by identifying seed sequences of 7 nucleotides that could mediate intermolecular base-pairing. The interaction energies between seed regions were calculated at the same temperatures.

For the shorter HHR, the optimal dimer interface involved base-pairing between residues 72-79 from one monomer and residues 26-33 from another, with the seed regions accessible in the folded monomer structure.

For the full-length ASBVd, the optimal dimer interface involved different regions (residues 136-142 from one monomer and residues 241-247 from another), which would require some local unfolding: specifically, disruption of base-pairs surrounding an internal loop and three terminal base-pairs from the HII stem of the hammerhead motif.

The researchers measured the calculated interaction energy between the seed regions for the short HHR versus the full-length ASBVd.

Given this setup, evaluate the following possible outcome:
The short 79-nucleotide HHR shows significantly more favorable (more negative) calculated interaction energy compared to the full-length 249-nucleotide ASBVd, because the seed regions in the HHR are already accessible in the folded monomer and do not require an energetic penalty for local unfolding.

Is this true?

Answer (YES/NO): NO